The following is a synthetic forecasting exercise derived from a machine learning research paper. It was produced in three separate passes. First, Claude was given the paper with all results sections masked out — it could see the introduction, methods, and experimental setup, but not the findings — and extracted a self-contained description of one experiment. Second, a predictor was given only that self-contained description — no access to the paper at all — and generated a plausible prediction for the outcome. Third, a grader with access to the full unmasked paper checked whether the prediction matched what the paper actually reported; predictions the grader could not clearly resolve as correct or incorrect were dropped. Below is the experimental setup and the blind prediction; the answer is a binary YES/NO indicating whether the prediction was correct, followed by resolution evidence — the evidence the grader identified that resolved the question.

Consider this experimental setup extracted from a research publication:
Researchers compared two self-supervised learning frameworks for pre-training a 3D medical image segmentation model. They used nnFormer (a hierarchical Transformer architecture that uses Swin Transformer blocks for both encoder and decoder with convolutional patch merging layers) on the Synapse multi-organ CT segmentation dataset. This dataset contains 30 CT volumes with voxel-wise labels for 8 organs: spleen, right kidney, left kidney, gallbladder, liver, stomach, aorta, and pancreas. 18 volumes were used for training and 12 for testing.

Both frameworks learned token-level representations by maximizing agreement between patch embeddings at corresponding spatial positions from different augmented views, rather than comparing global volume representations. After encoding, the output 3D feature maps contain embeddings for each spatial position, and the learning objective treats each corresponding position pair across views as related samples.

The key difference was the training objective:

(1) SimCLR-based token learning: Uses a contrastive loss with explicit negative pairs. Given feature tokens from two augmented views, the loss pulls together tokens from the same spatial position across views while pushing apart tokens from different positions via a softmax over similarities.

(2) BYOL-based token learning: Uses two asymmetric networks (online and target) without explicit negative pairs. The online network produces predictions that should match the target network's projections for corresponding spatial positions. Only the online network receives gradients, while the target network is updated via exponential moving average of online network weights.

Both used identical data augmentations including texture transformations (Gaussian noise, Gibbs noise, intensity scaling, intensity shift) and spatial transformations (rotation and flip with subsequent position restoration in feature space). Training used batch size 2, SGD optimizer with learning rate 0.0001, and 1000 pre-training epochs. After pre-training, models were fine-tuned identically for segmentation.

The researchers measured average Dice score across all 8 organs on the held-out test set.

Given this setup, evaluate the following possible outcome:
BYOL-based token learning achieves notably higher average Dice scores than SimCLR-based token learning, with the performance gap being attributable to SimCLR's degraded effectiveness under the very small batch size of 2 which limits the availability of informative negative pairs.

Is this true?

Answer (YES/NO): NO